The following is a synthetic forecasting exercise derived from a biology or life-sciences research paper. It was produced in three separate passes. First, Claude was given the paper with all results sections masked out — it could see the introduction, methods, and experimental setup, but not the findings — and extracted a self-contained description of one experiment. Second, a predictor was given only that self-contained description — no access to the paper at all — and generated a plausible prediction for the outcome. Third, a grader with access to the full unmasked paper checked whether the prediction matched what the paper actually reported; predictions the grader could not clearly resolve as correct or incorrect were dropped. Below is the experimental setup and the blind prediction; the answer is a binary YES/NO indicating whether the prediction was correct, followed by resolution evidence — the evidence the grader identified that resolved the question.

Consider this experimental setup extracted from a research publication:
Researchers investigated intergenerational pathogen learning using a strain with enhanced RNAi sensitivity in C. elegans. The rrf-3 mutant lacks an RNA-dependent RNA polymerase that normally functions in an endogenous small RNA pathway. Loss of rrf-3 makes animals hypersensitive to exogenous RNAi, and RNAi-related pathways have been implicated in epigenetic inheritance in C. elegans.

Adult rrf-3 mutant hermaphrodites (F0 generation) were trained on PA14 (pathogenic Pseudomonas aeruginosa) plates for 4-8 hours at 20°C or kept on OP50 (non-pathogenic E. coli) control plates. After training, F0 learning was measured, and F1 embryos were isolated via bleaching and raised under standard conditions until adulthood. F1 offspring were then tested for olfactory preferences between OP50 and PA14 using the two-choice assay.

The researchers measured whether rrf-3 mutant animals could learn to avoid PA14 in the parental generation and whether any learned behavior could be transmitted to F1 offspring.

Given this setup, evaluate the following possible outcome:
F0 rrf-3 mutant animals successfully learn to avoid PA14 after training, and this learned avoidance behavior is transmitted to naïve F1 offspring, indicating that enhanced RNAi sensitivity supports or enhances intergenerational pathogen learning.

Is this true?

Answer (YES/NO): NO